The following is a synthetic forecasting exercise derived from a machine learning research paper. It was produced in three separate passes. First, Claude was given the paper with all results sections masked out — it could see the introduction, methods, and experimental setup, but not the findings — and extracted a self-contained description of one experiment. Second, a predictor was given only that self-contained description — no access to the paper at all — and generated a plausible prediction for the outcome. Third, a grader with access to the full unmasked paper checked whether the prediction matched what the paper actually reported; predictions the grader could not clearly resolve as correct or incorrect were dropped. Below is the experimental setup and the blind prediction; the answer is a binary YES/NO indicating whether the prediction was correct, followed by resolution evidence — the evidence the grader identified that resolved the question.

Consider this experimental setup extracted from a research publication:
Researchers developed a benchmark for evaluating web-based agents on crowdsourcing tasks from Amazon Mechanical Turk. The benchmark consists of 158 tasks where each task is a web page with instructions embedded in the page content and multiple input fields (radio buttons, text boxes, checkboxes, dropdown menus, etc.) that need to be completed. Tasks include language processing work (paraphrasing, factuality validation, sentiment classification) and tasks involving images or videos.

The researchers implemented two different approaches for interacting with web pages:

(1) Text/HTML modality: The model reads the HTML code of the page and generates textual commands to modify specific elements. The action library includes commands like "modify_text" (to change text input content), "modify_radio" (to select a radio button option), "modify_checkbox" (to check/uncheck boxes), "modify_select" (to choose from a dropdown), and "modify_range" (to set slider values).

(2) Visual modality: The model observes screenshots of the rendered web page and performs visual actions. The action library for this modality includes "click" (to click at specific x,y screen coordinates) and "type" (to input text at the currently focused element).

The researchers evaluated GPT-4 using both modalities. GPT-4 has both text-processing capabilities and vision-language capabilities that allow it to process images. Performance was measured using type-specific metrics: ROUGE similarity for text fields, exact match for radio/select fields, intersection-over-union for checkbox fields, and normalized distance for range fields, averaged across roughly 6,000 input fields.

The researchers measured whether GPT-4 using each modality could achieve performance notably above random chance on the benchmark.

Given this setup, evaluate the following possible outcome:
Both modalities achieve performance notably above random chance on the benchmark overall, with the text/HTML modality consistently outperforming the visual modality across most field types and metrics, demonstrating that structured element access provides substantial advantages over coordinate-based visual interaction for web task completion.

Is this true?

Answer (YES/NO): NO